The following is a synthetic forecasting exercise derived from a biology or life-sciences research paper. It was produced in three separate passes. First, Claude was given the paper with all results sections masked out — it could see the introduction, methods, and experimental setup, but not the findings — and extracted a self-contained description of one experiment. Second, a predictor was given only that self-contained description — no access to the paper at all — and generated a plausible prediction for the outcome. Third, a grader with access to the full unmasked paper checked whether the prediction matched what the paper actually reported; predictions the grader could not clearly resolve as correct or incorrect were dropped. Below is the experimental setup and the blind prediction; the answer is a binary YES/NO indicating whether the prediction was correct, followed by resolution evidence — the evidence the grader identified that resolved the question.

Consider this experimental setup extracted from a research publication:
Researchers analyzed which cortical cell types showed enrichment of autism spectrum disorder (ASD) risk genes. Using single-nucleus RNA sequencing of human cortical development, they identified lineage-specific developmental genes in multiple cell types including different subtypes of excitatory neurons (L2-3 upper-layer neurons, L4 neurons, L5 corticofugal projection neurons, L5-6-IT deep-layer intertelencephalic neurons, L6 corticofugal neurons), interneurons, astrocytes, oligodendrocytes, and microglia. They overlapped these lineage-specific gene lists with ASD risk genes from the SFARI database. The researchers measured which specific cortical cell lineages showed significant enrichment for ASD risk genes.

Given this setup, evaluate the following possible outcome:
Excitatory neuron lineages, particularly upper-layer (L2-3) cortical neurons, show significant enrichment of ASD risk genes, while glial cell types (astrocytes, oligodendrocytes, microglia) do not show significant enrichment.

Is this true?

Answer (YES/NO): NO